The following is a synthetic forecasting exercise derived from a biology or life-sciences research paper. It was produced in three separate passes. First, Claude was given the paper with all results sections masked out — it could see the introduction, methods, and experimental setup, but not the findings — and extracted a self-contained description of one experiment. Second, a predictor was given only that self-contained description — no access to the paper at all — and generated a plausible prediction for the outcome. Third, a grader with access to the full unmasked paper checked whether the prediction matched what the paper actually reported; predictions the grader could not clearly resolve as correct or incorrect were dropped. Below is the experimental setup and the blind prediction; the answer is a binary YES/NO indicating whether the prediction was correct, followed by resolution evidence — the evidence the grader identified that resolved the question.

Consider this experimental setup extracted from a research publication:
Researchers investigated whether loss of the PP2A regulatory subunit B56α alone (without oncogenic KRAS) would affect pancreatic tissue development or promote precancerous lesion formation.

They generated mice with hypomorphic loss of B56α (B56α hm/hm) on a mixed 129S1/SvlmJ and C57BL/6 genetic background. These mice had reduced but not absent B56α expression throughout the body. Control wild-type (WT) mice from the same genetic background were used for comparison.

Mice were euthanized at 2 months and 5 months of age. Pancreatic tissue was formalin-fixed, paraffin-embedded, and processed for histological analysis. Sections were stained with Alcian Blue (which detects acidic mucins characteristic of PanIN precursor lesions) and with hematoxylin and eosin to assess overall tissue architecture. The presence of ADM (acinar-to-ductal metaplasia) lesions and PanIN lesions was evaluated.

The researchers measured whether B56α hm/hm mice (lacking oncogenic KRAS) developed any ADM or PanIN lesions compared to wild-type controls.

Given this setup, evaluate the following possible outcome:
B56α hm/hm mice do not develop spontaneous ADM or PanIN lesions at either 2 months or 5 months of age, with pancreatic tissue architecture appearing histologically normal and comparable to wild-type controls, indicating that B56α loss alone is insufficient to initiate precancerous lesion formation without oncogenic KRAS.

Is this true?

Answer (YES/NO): YES